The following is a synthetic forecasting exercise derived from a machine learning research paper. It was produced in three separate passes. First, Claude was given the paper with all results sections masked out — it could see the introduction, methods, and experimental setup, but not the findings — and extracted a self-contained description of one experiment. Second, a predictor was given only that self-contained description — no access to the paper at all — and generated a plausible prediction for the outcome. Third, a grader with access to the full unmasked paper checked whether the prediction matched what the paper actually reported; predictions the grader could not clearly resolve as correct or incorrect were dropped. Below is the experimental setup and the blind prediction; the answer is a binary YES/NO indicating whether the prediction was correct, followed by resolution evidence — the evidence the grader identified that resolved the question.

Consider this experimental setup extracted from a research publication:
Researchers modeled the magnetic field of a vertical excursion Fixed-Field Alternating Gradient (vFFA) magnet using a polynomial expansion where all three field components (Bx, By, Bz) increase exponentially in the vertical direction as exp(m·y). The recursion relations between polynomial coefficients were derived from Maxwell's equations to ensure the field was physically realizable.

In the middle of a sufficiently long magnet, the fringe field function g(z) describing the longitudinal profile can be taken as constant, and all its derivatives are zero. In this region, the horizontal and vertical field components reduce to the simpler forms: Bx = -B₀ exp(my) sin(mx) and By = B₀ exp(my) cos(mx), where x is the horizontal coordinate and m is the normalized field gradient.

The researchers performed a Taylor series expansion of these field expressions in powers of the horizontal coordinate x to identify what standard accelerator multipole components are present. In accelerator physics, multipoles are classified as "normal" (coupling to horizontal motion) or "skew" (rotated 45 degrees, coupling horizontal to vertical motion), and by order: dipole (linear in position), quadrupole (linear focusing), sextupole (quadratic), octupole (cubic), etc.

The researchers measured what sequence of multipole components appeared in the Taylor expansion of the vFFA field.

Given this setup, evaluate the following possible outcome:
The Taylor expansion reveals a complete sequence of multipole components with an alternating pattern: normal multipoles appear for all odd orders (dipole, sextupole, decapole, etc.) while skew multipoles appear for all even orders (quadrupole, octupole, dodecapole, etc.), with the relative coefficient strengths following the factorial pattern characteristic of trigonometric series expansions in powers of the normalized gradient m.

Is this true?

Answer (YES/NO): YES